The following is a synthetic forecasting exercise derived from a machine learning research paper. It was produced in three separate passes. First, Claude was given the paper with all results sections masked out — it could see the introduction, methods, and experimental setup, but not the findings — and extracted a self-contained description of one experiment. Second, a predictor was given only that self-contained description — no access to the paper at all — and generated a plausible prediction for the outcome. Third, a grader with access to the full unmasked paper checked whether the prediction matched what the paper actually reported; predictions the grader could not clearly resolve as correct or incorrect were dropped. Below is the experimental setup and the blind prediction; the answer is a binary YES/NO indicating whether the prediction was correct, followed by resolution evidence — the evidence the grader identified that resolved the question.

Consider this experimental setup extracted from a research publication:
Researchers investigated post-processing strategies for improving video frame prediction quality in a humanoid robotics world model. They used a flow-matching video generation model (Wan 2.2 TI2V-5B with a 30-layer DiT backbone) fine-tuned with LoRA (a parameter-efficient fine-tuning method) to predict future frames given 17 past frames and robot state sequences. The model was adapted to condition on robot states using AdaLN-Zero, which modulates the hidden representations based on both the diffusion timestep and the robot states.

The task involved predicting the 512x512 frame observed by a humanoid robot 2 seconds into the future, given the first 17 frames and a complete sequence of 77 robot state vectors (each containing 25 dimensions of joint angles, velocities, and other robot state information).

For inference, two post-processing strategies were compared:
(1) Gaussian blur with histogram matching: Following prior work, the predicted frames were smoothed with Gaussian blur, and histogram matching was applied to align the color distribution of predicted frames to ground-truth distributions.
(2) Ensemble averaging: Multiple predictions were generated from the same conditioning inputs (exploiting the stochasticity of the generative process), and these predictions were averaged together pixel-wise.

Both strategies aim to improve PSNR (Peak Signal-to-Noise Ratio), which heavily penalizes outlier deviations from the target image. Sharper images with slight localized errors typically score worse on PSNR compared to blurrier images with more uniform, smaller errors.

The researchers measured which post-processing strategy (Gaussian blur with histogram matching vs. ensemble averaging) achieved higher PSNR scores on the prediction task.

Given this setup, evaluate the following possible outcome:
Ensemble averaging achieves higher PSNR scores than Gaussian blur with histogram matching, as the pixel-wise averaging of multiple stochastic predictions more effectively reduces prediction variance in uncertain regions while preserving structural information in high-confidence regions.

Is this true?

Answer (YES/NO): YES